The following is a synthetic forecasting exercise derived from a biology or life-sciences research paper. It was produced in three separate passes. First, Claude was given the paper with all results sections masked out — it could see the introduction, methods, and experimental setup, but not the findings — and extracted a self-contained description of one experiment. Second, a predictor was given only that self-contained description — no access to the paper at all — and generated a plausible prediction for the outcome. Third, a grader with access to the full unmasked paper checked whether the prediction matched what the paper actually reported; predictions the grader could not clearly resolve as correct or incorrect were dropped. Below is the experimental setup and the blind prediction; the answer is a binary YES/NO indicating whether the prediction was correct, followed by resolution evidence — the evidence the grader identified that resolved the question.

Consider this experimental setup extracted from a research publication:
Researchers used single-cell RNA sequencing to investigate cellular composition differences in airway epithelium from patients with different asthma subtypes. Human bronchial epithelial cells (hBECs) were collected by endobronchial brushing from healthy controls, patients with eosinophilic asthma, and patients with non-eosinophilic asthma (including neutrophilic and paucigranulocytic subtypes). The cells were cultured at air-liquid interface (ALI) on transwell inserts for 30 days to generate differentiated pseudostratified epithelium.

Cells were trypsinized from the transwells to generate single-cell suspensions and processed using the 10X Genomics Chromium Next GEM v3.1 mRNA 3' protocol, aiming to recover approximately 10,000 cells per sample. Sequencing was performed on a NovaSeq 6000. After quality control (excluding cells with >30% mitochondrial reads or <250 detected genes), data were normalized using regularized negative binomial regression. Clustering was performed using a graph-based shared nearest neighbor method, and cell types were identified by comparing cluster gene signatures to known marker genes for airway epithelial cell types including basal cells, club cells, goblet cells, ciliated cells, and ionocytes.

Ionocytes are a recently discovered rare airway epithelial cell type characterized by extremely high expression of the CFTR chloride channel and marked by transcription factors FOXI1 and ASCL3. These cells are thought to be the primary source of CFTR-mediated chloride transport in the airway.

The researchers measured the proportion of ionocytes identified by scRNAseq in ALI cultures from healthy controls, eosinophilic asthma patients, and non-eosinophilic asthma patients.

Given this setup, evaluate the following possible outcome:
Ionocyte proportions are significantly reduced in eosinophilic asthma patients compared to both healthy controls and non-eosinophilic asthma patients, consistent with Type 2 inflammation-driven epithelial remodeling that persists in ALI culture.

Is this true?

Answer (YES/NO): NO